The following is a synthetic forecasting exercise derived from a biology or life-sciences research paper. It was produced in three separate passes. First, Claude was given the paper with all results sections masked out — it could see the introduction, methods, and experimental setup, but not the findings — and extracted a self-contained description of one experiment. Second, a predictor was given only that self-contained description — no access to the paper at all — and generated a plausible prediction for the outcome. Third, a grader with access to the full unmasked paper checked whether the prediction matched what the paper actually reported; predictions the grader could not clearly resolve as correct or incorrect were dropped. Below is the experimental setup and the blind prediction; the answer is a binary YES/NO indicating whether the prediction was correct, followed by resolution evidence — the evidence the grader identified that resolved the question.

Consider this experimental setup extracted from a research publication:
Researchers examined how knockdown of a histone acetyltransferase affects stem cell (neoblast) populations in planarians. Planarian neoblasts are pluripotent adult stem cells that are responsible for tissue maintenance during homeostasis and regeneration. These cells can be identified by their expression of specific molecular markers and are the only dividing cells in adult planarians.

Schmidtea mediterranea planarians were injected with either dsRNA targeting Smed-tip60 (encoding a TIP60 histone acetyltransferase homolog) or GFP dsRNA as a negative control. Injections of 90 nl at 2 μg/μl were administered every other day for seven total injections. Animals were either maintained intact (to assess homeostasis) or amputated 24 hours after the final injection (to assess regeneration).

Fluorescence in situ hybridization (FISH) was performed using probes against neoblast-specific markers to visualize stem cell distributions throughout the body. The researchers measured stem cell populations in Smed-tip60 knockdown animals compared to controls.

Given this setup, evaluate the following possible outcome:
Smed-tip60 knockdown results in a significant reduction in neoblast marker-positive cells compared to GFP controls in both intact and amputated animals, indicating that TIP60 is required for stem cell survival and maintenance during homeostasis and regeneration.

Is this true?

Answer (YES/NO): NO